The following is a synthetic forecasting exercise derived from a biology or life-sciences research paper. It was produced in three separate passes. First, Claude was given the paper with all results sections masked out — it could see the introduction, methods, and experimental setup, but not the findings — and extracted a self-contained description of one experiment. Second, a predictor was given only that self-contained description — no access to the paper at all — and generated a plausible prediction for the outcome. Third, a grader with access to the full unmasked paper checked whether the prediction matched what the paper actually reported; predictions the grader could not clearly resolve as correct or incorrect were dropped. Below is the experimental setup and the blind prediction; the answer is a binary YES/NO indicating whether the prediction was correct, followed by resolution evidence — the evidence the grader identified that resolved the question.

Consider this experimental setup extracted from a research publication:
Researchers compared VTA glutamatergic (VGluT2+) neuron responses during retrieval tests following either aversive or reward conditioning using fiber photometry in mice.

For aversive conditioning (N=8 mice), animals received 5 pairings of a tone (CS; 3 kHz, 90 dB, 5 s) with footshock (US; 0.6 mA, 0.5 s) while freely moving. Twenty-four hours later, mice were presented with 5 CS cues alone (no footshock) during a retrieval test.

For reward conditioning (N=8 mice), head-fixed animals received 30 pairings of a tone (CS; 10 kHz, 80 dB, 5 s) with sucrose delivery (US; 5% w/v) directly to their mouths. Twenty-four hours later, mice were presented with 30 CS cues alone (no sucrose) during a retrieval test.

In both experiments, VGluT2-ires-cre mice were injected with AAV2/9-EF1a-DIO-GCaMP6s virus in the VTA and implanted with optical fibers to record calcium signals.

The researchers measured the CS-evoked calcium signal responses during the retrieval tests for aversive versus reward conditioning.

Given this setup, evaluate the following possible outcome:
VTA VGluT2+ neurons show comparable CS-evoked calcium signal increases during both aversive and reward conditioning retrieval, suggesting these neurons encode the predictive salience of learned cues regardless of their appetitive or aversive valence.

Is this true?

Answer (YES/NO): NO